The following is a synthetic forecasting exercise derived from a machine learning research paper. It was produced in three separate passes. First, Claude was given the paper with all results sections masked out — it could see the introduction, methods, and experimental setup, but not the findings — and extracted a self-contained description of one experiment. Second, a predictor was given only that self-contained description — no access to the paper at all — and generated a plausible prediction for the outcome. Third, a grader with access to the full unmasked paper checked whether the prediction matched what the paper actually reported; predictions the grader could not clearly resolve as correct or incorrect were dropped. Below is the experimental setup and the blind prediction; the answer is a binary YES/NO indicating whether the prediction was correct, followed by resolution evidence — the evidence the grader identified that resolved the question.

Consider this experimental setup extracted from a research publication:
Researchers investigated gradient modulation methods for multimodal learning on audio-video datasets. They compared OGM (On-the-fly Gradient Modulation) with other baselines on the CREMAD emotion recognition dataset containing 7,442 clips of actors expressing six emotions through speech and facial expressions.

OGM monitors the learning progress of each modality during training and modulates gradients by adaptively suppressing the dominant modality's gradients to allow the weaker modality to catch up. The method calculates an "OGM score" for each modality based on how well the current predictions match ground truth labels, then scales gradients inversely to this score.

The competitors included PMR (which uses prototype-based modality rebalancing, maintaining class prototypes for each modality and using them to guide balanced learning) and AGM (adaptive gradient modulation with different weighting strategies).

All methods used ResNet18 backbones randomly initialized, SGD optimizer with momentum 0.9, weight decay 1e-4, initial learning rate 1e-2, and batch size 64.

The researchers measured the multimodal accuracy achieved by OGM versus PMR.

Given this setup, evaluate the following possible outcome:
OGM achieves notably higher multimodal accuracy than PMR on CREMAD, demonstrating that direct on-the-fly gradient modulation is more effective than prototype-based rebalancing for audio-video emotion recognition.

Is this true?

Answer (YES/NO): NO